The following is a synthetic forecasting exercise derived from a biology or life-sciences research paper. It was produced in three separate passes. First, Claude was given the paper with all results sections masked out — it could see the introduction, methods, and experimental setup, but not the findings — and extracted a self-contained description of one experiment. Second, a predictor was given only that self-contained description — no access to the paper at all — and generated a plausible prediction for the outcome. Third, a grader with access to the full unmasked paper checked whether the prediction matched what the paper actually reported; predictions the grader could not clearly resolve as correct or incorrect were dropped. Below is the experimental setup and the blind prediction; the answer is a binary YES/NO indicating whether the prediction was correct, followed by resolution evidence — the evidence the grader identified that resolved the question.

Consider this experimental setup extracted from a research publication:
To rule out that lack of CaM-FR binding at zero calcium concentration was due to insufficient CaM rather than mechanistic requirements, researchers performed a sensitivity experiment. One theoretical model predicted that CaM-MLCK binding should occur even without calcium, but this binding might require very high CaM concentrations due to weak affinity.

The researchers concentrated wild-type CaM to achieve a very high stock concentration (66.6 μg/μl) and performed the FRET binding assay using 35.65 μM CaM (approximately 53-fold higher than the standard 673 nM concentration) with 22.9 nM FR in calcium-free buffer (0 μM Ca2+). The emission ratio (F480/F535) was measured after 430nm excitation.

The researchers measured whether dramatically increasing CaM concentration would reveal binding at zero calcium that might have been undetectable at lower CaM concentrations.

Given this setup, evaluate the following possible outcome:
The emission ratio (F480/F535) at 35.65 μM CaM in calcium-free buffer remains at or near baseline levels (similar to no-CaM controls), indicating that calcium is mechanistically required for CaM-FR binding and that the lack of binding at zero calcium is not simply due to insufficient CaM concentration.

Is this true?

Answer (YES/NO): YES